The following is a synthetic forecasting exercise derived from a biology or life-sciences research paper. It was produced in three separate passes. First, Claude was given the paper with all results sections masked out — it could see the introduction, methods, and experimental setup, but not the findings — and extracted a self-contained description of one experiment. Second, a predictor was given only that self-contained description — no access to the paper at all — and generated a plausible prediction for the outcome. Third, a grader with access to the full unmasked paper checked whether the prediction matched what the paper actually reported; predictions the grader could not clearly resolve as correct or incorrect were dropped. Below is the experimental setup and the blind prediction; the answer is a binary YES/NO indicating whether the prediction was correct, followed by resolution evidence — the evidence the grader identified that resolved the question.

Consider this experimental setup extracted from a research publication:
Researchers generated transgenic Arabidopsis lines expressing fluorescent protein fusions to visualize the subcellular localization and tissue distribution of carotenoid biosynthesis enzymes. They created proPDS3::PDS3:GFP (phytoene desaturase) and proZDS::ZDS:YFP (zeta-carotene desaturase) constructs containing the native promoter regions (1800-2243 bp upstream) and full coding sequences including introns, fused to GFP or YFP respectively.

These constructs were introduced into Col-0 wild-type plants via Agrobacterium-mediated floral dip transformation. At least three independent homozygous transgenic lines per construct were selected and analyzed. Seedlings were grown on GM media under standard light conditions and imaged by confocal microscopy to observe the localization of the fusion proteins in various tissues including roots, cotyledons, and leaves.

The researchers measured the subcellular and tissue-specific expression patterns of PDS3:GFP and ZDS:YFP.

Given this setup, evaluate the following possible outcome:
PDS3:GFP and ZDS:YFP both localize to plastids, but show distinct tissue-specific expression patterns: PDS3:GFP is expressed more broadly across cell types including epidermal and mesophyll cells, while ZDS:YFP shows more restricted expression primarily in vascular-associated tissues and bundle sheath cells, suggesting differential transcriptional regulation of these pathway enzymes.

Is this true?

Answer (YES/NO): NO